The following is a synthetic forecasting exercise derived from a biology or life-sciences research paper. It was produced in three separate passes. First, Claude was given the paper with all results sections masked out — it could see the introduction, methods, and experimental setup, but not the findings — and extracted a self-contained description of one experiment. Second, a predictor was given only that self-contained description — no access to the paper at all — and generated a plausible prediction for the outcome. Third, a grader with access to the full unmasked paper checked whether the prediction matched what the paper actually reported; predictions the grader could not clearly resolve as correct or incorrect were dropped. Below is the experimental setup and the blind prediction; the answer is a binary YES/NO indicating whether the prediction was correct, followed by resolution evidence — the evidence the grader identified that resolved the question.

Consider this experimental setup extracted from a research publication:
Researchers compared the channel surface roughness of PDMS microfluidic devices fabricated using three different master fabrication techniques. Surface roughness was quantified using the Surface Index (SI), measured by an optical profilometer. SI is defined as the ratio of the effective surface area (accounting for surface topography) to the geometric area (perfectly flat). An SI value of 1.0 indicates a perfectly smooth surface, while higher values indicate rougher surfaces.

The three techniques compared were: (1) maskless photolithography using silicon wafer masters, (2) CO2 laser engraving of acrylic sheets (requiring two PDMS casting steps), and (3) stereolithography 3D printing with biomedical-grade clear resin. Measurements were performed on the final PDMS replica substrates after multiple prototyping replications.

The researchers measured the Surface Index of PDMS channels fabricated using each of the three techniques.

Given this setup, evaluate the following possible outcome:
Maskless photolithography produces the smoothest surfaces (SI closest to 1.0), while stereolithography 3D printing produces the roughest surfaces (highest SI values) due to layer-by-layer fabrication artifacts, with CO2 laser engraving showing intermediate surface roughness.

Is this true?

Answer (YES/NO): YES